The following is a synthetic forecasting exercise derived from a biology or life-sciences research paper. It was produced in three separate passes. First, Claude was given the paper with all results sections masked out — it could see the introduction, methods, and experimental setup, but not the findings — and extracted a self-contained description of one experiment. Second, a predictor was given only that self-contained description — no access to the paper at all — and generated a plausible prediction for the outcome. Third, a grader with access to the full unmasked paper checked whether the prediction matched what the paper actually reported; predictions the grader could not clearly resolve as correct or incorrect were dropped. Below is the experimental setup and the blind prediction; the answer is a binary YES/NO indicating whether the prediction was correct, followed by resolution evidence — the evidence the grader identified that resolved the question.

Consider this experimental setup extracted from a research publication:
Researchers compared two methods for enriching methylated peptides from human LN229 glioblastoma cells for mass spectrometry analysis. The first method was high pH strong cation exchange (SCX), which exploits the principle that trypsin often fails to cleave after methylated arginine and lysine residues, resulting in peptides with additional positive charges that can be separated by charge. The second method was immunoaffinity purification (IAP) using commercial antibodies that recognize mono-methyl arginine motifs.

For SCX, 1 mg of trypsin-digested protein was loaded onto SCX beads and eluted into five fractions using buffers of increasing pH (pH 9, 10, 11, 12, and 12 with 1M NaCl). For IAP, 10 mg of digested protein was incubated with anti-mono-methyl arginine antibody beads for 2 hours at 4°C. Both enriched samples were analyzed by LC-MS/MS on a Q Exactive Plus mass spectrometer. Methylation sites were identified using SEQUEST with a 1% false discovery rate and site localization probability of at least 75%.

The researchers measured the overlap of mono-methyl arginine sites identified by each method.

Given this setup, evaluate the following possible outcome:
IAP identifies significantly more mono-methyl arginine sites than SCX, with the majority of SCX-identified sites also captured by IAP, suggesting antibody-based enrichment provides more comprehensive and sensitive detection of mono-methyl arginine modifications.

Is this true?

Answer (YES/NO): NO